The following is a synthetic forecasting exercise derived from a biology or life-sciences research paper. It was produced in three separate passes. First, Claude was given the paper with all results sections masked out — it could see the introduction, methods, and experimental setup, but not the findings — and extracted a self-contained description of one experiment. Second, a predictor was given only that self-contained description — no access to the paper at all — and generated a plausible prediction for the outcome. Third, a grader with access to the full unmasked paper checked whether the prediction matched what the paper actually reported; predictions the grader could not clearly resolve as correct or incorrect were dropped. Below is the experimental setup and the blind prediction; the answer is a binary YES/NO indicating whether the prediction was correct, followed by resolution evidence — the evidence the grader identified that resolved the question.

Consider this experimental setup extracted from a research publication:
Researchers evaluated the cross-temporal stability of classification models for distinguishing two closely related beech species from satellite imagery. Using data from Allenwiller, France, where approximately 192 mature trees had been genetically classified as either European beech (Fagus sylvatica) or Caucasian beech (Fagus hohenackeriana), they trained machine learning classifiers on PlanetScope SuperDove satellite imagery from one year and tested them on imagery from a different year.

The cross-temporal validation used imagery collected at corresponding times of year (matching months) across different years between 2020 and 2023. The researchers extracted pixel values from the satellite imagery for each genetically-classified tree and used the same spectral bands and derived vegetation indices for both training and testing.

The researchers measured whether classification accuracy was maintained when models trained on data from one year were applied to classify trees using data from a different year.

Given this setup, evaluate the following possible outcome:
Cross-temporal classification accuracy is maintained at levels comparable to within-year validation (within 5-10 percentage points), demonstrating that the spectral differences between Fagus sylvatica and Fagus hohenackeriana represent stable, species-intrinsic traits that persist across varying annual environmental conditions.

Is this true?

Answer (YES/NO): NO